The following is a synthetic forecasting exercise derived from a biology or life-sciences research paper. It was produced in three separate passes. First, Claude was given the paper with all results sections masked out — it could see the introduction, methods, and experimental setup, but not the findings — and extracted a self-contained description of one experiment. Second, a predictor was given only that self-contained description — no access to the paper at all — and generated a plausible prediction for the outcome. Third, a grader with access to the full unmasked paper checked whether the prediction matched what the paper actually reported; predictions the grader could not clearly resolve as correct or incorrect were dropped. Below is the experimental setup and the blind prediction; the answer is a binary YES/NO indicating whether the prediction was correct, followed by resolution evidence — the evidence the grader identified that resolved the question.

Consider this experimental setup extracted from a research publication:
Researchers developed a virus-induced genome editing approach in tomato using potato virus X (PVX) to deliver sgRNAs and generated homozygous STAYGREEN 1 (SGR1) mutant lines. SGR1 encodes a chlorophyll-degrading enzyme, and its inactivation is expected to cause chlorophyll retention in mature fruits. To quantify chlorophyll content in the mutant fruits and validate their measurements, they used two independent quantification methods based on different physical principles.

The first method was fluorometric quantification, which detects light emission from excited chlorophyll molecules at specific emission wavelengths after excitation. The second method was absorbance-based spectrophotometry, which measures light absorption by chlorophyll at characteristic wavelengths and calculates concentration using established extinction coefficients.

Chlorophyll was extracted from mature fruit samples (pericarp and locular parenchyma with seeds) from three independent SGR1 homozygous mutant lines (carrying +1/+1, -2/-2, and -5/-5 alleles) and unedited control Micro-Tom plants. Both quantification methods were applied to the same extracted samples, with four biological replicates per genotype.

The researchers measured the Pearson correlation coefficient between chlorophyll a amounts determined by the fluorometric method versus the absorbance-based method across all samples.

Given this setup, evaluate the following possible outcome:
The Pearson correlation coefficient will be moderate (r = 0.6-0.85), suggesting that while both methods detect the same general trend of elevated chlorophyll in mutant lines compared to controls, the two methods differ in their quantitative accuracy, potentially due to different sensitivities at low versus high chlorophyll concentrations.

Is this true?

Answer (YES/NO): NO